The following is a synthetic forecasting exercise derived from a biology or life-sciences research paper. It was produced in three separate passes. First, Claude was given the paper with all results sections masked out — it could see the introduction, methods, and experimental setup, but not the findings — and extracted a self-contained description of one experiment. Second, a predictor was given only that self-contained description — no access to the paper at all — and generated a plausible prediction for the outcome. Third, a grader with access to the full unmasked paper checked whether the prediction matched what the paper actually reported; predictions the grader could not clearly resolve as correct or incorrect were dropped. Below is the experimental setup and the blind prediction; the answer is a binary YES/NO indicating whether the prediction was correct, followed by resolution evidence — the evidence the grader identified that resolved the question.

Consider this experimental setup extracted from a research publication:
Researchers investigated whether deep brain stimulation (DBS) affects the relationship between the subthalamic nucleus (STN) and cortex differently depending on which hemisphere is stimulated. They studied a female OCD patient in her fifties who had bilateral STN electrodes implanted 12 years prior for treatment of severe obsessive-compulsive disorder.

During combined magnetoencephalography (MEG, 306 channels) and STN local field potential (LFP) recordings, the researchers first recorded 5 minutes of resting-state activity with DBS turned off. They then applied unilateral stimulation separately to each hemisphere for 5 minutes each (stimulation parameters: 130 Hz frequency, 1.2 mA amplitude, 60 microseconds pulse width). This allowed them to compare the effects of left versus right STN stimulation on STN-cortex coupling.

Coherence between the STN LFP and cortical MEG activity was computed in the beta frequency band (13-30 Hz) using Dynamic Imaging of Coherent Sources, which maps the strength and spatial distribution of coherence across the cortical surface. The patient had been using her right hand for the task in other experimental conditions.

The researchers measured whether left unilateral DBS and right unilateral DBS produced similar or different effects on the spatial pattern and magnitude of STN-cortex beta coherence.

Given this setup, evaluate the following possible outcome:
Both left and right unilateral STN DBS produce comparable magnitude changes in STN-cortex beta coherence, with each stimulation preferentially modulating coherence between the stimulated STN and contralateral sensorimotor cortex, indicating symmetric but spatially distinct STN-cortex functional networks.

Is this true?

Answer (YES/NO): NO